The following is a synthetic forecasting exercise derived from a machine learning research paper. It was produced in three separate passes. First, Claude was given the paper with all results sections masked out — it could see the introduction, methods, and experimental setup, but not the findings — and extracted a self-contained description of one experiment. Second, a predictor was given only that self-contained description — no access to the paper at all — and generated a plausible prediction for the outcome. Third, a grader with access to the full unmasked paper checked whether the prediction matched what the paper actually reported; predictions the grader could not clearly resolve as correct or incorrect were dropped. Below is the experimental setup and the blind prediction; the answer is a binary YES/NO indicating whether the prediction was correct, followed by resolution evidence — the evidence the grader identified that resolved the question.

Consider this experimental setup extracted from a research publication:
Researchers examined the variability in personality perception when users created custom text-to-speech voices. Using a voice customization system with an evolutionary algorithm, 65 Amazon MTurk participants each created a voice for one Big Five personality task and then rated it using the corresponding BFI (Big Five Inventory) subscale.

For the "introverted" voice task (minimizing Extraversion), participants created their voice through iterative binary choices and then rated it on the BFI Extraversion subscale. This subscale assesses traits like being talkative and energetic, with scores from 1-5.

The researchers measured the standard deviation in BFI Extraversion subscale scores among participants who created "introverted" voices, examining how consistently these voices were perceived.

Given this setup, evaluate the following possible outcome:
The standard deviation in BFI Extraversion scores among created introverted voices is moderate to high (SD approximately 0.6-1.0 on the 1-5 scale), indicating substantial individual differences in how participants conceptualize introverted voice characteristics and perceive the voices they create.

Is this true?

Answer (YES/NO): NO